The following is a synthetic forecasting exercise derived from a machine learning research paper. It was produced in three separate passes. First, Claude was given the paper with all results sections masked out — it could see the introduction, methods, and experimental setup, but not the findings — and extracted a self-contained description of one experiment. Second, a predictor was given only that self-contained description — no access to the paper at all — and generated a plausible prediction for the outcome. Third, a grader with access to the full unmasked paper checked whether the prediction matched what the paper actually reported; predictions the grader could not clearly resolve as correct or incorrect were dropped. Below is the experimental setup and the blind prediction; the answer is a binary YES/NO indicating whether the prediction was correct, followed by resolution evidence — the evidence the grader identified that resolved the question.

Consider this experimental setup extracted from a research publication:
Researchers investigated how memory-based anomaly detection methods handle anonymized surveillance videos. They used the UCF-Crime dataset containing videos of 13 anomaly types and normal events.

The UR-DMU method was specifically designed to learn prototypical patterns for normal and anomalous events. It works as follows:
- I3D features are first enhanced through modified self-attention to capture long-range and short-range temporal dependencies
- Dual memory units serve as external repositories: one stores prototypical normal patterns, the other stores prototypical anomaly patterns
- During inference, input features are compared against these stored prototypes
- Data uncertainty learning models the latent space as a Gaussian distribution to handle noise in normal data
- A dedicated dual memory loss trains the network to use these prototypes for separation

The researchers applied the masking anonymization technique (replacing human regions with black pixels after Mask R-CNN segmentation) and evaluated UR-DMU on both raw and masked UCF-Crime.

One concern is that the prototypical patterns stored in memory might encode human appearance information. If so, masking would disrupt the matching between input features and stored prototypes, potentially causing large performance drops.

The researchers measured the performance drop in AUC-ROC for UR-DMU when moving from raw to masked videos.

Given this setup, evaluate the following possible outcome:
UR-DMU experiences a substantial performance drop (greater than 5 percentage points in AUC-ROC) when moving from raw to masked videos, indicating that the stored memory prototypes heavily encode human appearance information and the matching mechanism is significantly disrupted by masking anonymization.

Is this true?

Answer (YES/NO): NO